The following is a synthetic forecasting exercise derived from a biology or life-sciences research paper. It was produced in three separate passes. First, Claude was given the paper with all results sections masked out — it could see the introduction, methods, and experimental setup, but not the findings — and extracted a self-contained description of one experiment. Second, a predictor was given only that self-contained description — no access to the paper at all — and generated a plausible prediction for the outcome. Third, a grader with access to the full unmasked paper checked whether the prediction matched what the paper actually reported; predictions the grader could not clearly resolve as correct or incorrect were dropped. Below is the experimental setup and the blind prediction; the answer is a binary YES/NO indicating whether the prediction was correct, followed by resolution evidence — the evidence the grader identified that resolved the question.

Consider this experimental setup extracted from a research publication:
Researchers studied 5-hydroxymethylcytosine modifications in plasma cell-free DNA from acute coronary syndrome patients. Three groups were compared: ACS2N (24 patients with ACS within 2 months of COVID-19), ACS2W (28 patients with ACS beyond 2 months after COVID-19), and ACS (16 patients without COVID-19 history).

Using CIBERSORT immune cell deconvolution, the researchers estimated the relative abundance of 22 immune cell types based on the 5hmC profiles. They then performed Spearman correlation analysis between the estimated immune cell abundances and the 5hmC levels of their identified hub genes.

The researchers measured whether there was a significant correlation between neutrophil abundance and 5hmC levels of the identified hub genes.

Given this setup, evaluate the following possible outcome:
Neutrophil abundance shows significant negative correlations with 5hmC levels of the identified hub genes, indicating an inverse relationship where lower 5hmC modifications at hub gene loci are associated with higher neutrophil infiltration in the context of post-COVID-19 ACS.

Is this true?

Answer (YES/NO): NO